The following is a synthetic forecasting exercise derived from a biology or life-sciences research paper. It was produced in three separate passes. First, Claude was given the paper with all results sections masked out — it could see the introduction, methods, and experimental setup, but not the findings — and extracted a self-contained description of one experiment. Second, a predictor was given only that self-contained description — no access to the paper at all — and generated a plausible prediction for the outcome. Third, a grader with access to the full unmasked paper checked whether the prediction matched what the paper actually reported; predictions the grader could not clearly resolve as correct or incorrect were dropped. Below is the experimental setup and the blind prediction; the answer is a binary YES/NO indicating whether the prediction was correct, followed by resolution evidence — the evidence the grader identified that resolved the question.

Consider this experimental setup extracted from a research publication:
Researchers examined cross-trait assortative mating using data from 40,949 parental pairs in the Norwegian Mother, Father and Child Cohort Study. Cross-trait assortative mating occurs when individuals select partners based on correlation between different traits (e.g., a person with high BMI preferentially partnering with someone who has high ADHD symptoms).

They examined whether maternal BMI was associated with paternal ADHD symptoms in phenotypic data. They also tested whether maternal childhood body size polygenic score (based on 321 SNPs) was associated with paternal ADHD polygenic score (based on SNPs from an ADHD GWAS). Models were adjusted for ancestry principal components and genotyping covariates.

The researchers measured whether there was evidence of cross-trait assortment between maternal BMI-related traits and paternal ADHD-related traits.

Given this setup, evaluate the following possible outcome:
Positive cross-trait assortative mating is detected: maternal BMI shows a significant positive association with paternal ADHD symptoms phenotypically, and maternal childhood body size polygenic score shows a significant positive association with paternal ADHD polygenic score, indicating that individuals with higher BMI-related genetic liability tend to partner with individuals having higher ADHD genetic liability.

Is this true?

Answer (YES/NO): YES